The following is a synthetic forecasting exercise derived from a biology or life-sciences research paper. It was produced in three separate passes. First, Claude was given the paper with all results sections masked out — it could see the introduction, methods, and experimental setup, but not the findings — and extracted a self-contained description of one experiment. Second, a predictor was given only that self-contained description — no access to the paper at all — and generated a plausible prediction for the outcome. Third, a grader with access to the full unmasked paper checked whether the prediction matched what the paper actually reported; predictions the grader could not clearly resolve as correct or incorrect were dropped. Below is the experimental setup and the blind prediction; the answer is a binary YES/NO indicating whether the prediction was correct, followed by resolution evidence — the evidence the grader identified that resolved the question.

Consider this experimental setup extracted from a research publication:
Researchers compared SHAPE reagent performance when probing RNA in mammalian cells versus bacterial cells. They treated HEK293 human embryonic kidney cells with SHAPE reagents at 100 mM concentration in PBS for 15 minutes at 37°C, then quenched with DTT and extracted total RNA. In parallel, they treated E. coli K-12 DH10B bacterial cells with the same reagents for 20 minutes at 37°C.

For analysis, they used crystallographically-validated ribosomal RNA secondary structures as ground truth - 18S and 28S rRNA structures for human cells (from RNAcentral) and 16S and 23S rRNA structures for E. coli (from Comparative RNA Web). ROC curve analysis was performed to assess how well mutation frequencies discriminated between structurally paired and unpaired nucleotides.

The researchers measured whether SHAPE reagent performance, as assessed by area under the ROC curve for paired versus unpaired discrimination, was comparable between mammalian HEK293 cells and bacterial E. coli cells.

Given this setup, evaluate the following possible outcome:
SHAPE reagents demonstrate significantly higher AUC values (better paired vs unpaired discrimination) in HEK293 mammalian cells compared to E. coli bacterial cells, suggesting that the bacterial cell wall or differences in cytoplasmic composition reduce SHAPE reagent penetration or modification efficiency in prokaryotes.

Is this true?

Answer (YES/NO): YES